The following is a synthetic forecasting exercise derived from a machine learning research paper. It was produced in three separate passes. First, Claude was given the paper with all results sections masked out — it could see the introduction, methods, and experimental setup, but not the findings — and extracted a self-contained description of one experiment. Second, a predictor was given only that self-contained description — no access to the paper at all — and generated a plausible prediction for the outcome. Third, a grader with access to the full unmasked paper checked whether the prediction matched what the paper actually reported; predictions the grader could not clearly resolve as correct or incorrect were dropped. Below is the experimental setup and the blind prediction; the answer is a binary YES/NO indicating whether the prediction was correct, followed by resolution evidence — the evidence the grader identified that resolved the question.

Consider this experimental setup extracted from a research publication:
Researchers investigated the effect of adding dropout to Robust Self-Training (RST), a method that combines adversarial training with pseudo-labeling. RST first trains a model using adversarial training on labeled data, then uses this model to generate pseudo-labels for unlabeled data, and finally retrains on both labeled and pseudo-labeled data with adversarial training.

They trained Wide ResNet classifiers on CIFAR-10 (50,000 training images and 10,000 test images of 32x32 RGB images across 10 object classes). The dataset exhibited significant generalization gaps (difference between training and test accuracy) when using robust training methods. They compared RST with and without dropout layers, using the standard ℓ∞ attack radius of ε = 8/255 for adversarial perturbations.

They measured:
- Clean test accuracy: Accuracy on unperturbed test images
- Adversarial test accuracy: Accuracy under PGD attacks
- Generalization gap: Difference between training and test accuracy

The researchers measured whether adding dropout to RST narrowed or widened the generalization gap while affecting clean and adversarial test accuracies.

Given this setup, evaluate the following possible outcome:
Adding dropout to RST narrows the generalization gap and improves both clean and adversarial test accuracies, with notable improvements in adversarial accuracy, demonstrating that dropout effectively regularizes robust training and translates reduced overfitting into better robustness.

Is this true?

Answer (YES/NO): NO